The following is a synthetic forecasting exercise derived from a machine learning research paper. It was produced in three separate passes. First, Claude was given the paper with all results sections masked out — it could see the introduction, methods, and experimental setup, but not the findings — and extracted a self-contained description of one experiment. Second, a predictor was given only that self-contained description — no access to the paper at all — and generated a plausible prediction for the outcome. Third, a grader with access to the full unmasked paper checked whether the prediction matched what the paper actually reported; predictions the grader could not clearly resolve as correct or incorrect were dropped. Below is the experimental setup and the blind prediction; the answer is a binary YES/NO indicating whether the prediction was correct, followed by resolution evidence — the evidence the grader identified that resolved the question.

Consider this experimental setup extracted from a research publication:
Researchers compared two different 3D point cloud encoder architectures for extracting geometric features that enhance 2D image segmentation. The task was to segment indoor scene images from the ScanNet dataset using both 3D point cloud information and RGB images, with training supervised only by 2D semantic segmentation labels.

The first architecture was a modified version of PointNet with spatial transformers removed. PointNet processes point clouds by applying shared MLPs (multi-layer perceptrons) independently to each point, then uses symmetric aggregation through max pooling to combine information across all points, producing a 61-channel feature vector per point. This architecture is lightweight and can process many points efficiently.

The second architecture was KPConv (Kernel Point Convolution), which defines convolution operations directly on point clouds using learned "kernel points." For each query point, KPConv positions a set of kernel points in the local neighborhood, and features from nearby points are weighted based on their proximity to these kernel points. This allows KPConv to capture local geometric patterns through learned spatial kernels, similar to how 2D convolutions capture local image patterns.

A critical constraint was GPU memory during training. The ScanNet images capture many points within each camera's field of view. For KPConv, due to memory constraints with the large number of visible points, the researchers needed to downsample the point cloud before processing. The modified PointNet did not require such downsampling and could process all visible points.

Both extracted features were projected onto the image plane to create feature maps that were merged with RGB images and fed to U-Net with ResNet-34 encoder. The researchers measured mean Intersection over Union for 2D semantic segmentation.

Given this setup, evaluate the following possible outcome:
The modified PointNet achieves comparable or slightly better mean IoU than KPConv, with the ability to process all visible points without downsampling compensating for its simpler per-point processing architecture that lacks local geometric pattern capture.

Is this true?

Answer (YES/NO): YES